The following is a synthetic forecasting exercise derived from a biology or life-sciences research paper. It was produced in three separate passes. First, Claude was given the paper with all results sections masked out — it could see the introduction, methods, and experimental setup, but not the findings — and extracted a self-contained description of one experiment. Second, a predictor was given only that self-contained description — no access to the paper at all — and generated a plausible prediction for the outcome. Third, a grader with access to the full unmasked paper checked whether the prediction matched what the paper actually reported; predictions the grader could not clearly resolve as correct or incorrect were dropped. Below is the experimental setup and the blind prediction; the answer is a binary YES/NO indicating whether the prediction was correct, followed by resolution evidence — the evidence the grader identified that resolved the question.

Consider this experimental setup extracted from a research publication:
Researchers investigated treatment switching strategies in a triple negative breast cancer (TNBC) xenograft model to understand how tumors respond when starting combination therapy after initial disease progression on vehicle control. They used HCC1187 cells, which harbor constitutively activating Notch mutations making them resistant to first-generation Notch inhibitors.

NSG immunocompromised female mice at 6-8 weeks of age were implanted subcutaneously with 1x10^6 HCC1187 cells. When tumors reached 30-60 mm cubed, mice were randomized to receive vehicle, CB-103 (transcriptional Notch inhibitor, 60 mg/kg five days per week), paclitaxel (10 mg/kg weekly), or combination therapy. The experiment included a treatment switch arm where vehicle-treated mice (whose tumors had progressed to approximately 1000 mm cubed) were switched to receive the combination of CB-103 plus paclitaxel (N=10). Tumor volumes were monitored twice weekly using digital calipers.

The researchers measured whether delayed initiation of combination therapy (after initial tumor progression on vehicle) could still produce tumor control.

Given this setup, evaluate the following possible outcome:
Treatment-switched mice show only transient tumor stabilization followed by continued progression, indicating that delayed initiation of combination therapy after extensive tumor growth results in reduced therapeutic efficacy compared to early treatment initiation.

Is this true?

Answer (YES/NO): NO